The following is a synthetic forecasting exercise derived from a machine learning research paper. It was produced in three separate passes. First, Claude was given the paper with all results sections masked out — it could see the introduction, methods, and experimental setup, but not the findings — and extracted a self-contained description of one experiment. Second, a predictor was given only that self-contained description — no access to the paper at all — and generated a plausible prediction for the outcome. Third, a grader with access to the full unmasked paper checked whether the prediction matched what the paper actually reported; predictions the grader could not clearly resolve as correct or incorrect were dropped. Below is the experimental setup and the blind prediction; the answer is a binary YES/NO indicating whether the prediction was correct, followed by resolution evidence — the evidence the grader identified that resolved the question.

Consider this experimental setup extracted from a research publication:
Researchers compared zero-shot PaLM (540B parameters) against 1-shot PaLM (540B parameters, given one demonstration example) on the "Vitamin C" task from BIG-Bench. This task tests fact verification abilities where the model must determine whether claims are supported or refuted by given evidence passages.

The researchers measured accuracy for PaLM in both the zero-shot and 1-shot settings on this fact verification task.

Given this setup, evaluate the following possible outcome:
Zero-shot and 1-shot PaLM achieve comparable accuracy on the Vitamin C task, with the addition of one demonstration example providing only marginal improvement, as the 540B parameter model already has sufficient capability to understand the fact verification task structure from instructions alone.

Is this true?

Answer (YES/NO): NO